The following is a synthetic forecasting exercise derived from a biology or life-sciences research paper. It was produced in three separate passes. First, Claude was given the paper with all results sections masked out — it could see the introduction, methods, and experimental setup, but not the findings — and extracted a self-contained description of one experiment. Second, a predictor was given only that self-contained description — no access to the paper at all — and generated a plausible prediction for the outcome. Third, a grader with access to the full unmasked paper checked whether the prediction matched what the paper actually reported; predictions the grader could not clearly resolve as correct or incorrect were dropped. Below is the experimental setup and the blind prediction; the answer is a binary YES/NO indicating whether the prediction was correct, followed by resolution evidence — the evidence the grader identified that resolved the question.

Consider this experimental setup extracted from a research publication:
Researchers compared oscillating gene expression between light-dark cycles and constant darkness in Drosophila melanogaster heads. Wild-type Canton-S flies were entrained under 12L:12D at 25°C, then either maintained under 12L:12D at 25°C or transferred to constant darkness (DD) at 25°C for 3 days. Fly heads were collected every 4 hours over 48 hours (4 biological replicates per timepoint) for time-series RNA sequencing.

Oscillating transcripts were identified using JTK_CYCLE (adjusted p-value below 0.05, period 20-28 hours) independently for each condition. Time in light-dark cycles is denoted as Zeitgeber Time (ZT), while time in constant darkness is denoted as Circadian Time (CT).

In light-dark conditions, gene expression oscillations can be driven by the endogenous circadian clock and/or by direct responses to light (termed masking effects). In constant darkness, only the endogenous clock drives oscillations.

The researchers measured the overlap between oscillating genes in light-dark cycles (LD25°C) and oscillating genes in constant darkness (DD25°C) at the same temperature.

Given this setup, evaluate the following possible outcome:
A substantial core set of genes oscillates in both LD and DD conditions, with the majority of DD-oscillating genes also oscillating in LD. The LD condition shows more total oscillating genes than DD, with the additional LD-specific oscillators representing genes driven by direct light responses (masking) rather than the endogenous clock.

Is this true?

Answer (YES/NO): NO